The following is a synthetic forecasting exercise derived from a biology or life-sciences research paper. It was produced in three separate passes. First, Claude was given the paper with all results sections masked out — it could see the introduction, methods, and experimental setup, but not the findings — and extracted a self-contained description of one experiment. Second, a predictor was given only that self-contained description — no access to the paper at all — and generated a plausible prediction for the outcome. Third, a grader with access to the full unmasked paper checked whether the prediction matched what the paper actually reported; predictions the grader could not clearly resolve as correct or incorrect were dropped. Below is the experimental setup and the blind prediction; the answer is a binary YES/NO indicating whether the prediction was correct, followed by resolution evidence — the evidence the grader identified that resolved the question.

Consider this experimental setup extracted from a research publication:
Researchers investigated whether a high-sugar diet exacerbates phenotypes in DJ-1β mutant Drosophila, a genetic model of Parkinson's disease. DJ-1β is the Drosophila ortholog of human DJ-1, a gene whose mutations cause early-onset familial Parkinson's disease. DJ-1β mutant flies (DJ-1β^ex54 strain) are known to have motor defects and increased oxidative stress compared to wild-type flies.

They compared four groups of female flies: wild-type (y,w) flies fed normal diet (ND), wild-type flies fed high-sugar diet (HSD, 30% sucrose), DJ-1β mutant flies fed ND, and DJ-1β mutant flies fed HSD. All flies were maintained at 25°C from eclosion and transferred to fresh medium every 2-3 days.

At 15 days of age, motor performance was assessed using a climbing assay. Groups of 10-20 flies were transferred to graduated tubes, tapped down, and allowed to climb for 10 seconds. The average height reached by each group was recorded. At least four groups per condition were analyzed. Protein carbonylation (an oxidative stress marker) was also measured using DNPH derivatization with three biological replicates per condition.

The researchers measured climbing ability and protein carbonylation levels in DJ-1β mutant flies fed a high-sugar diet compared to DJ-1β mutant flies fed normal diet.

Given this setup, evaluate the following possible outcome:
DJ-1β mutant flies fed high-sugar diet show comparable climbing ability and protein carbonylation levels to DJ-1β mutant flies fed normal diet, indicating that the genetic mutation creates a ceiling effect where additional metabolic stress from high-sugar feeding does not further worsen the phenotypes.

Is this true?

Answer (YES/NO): NO